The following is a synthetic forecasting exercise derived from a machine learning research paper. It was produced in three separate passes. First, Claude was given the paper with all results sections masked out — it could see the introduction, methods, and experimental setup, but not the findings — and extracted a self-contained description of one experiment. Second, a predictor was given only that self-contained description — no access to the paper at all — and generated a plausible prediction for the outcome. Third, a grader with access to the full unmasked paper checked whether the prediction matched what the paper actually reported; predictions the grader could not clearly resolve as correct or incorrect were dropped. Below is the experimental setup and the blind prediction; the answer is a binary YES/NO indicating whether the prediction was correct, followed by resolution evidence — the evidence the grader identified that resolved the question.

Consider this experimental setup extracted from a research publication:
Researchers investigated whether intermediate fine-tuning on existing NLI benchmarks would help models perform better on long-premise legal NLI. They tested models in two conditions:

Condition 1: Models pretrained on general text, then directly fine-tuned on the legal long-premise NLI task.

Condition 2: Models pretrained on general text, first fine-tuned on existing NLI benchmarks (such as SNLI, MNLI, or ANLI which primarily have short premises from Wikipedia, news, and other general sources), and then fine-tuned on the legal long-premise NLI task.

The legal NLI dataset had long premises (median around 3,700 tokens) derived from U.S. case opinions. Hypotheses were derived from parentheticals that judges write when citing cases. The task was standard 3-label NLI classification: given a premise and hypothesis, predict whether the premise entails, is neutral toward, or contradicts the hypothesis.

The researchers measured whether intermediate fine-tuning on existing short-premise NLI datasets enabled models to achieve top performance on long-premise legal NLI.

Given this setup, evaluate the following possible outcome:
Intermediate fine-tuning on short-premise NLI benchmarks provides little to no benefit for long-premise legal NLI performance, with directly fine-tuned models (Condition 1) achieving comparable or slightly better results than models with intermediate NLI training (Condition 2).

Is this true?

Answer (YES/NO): YES